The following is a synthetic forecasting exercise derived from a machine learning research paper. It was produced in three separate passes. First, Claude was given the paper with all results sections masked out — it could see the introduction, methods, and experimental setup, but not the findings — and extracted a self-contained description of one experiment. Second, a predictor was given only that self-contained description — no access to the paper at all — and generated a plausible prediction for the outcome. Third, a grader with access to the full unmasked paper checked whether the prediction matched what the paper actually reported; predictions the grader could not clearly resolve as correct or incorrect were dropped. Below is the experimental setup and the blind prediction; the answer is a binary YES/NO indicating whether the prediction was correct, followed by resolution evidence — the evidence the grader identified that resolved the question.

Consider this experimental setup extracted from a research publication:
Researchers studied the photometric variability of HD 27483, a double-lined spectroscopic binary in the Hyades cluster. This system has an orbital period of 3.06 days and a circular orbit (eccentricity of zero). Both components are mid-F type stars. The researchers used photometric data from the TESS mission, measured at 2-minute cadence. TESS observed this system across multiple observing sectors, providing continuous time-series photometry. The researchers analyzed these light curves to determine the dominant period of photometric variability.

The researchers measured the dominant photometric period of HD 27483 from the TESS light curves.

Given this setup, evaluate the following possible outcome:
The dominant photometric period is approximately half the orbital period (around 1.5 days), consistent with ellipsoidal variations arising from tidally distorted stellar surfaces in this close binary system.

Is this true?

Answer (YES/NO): YES